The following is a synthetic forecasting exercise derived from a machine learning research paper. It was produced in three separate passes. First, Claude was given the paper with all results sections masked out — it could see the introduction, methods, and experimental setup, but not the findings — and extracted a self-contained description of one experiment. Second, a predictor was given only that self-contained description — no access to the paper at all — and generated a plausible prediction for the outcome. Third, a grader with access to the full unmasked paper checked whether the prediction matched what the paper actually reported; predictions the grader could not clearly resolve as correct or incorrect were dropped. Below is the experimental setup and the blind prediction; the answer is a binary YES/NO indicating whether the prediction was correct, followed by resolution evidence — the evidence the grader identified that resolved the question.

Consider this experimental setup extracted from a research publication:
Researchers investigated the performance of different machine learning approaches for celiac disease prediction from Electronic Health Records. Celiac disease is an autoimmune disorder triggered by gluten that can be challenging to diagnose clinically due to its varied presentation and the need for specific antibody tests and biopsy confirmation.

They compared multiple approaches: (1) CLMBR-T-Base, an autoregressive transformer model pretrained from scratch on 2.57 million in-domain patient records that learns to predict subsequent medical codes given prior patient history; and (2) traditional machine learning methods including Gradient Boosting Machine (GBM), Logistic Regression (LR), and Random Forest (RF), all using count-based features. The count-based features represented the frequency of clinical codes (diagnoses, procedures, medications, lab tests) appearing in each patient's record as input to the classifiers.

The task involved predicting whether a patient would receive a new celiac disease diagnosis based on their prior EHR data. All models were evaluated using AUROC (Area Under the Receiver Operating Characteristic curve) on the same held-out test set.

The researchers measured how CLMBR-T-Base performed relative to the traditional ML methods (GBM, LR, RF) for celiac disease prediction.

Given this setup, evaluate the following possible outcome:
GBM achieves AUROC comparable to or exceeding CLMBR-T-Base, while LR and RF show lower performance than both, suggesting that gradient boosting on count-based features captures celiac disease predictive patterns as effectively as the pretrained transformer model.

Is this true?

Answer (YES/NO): NO